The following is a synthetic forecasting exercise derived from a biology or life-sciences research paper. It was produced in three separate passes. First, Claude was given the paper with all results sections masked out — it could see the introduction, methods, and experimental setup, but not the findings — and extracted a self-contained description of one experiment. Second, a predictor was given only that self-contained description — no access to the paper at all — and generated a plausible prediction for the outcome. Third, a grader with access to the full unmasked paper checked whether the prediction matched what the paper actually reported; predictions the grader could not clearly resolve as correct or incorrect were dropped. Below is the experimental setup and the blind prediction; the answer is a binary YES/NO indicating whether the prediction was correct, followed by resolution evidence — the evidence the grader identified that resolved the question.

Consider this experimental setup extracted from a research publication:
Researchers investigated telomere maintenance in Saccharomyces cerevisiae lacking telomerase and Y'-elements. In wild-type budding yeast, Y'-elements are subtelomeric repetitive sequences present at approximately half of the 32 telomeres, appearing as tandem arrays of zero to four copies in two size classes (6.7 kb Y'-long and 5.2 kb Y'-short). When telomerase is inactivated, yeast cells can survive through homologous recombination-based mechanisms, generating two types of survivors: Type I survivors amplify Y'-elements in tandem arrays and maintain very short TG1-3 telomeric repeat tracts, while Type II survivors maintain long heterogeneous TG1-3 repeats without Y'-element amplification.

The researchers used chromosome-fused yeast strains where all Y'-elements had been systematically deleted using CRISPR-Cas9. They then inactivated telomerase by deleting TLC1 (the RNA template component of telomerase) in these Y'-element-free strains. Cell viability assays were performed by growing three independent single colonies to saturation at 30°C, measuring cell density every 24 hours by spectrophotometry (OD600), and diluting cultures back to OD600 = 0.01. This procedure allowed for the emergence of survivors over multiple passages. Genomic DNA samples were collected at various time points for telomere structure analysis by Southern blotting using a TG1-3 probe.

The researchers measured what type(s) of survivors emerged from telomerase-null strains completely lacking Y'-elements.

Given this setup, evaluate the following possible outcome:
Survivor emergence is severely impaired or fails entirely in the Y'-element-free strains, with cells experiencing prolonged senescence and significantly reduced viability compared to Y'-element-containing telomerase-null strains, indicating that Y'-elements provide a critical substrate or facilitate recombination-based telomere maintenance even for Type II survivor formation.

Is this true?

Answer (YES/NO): NO